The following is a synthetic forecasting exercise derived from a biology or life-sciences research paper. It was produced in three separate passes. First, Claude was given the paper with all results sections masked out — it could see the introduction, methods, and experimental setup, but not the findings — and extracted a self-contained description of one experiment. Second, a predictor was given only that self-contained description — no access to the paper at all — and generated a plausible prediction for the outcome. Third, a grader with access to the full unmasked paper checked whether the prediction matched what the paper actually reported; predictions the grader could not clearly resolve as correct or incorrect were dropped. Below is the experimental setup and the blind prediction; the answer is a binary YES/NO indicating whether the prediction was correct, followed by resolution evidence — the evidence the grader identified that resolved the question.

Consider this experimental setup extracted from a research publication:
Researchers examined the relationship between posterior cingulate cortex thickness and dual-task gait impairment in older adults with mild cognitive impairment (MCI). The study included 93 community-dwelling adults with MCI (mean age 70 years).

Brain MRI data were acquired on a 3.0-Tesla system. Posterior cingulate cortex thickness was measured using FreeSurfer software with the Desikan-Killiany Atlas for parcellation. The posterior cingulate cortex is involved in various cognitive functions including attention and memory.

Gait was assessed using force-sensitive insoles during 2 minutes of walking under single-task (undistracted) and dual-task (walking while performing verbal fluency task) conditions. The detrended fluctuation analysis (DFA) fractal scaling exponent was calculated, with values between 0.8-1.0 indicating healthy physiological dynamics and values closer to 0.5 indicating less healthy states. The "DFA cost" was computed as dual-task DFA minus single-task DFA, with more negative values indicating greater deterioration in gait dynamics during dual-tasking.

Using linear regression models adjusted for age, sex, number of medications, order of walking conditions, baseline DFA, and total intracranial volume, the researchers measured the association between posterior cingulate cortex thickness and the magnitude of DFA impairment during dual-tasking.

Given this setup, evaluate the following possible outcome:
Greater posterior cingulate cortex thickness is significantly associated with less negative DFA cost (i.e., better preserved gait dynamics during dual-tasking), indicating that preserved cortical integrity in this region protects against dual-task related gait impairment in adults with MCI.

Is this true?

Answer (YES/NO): YES